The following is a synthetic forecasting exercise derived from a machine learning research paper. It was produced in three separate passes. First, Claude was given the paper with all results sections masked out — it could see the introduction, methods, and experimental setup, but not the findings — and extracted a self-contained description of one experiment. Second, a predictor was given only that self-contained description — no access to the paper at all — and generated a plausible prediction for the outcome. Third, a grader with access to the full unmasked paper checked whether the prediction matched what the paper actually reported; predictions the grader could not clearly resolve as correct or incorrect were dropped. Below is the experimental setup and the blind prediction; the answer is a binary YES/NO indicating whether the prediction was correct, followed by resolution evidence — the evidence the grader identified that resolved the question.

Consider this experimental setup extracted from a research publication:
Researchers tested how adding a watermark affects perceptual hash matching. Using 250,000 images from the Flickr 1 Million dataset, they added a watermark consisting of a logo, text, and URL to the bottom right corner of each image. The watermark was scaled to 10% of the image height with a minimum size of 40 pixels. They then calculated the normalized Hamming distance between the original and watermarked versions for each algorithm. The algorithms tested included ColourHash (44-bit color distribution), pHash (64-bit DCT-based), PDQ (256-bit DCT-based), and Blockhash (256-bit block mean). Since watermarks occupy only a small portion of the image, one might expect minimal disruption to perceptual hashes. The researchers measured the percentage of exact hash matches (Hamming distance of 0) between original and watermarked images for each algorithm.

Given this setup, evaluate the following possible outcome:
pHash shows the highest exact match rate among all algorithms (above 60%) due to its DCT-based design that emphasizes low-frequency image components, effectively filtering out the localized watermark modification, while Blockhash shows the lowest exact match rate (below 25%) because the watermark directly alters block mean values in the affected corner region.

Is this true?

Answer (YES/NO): NO